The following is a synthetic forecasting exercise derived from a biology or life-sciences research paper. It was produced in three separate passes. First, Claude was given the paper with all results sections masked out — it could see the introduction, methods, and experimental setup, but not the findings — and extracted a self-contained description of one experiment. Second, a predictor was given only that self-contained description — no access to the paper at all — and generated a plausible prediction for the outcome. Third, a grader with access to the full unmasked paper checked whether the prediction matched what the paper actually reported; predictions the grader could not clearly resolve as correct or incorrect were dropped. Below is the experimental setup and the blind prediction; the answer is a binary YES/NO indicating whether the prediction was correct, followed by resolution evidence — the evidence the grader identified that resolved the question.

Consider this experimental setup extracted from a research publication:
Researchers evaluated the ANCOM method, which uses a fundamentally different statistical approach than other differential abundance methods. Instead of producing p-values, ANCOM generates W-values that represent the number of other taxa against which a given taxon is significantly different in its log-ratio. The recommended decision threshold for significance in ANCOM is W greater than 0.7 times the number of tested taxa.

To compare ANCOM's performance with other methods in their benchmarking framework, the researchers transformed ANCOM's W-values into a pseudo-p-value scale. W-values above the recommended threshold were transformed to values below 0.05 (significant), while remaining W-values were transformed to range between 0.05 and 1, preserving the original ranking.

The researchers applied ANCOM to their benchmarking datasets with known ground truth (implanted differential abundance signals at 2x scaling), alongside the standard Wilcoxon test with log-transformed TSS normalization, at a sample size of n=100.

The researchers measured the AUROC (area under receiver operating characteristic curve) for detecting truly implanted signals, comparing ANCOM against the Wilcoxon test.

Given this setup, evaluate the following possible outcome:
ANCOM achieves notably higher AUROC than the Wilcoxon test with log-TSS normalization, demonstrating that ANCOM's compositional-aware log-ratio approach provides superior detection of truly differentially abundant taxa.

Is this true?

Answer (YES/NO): NO